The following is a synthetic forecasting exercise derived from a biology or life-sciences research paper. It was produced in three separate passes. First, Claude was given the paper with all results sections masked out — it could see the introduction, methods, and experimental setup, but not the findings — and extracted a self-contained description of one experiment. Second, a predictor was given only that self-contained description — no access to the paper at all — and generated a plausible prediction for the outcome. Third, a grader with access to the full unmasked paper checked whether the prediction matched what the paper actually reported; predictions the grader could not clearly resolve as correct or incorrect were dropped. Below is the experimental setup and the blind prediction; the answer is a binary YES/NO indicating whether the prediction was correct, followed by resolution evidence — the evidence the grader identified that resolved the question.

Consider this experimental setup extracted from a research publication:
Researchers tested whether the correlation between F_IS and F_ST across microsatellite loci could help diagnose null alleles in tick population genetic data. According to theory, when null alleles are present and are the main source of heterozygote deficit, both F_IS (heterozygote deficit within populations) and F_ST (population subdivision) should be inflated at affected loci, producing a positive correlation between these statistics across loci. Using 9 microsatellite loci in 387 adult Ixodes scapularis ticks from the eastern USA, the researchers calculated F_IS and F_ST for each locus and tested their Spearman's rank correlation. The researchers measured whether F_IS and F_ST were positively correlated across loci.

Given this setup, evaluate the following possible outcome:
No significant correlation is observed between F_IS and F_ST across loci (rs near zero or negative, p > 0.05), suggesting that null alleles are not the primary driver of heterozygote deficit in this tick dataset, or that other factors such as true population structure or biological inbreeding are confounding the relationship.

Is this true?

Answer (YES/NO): YES